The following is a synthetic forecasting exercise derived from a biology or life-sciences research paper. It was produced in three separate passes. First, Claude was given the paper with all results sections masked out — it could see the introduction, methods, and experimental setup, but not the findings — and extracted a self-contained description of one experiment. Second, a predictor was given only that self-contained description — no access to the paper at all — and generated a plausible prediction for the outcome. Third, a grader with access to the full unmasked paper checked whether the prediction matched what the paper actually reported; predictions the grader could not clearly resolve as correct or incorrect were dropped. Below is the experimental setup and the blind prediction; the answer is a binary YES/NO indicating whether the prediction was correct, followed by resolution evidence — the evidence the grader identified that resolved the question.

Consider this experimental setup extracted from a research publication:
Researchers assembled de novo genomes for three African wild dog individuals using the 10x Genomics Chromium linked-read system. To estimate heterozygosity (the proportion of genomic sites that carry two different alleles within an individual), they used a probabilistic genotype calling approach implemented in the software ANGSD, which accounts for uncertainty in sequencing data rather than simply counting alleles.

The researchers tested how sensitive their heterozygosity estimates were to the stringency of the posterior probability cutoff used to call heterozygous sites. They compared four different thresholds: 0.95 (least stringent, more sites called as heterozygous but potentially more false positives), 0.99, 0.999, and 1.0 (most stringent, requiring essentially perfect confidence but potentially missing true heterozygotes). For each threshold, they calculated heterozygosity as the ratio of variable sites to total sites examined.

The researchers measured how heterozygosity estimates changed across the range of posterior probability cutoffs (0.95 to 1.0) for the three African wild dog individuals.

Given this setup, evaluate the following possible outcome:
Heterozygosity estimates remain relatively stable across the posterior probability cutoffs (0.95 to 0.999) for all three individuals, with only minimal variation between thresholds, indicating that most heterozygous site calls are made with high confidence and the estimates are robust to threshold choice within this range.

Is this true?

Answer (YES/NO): NO